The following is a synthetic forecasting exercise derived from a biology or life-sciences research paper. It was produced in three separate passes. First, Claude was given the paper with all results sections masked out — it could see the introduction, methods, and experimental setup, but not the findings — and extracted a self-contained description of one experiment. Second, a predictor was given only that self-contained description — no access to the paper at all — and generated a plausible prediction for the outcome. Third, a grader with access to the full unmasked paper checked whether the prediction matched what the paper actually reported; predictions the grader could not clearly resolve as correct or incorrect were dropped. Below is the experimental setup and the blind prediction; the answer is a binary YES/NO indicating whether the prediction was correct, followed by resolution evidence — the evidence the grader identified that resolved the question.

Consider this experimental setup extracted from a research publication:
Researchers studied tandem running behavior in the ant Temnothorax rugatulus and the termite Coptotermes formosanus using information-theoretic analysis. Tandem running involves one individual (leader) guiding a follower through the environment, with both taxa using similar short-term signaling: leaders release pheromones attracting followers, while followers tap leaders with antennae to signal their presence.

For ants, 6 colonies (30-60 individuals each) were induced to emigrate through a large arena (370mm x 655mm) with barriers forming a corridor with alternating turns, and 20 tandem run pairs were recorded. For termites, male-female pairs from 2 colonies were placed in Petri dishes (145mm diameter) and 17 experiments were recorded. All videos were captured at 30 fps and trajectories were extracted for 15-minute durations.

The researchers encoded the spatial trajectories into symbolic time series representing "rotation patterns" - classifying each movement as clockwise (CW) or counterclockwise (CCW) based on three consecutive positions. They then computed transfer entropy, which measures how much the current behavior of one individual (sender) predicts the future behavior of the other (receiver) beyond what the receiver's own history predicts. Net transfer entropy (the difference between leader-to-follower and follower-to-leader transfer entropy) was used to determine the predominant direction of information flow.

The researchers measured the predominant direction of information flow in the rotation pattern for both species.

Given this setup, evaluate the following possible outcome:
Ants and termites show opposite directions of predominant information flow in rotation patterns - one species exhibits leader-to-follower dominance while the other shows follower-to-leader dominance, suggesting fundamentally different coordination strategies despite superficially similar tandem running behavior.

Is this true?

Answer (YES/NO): NO